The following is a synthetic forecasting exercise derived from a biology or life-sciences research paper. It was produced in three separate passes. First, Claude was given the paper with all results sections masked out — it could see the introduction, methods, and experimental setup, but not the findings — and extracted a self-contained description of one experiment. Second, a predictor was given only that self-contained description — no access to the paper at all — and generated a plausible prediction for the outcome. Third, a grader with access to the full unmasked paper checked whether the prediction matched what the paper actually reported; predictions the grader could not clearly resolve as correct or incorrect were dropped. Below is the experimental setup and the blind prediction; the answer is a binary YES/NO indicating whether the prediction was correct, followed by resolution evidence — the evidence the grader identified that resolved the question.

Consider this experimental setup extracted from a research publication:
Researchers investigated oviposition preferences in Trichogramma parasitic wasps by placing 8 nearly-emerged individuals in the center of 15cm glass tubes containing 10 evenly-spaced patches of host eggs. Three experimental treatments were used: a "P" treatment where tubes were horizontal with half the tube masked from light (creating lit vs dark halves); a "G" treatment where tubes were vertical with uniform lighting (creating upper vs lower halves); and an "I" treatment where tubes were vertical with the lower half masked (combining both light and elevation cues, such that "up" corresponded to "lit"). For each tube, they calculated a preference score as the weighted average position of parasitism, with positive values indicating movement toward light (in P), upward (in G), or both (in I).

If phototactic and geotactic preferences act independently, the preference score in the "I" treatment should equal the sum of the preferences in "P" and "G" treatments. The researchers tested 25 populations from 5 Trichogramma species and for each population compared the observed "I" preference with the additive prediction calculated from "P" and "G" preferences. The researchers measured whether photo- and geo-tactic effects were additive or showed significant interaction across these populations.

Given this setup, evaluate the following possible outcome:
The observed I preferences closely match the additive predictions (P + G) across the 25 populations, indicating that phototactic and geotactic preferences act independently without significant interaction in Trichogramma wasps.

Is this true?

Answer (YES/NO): YES